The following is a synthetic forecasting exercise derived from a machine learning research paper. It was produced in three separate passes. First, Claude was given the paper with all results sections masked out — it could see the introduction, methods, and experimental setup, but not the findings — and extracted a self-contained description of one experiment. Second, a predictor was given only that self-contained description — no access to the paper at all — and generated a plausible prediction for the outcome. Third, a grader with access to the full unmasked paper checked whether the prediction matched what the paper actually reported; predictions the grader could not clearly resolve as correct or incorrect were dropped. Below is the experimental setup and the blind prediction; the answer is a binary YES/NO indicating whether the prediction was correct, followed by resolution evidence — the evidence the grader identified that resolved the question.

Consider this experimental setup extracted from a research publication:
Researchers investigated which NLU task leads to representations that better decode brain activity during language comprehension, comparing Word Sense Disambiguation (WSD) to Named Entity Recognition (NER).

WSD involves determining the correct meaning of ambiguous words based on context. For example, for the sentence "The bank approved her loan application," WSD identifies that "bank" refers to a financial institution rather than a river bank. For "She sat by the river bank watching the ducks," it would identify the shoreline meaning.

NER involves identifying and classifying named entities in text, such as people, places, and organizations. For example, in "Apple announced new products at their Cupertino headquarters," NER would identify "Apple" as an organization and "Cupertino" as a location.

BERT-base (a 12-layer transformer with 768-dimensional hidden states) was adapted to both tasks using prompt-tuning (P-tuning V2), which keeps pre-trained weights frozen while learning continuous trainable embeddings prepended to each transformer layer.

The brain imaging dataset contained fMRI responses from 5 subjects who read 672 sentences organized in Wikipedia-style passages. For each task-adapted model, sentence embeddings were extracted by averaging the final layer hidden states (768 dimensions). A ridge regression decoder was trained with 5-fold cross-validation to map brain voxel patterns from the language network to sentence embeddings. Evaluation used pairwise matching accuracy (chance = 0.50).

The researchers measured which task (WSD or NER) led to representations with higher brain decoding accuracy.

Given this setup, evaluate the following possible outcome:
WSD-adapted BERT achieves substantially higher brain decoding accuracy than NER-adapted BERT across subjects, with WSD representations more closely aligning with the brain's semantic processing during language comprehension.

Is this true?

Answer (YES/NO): NO